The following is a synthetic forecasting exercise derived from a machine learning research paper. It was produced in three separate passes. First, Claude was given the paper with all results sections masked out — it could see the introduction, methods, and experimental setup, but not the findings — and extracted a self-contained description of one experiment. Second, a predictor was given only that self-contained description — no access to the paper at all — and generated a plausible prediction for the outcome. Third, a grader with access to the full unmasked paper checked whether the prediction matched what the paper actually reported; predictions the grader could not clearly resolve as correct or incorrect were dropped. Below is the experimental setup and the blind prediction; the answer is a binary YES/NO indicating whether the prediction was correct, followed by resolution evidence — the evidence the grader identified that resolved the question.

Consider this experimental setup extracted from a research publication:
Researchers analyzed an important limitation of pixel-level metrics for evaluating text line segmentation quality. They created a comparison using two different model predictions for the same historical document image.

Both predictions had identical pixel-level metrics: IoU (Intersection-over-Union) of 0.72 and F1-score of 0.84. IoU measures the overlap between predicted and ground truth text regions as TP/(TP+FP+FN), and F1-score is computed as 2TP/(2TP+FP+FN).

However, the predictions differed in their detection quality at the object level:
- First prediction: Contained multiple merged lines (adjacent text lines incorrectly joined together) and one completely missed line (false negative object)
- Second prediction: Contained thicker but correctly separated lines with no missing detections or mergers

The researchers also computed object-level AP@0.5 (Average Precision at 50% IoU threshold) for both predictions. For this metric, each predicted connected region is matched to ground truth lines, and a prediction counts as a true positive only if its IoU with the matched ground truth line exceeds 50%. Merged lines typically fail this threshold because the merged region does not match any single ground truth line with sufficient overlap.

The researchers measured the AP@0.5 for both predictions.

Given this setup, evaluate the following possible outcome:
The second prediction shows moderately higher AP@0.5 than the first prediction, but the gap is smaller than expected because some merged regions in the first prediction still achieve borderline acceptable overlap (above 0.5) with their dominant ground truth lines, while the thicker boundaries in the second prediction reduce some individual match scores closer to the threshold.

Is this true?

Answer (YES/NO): NO